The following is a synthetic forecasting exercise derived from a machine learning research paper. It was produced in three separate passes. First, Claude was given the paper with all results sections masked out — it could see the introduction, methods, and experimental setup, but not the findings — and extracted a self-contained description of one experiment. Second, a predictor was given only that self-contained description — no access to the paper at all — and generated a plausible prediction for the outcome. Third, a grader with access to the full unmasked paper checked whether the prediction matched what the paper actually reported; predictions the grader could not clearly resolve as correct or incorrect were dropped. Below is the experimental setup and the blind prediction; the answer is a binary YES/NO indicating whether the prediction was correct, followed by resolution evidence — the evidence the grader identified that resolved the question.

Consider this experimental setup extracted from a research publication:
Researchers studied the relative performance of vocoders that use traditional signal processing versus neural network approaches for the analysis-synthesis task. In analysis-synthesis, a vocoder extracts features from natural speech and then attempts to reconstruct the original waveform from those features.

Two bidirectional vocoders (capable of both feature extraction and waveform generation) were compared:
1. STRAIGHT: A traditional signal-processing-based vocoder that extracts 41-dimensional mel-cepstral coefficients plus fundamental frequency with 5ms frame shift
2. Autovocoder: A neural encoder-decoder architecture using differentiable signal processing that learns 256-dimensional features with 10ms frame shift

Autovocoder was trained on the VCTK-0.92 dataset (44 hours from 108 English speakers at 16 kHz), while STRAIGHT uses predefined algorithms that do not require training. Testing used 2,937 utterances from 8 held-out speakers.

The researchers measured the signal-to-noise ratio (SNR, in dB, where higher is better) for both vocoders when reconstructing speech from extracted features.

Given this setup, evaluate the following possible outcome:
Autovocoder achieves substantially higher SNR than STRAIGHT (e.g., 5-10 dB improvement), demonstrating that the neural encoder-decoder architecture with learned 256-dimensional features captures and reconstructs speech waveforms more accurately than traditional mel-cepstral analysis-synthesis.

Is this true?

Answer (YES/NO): NO